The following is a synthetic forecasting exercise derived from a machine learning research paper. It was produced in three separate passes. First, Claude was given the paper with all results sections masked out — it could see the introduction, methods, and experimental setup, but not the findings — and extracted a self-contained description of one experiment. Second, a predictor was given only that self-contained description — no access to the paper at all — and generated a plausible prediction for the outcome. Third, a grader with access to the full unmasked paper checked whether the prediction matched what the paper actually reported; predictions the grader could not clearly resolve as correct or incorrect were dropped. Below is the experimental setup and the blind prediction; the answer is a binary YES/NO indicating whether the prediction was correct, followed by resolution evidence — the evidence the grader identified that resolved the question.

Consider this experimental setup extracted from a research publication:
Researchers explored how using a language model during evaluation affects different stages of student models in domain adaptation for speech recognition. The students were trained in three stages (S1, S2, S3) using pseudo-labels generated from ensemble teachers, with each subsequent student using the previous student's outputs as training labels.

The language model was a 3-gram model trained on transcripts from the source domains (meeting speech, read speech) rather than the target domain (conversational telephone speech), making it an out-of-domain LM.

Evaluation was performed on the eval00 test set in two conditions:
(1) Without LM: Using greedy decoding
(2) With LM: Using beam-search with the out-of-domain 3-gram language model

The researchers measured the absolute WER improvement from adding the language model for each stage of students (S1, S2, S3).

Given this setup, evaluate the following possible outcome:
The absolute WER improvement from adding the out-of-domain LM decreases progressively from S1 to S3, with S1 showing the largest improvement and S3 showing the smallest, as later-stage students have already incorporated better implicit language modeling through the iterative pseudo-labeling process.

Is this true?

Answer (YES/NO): YES